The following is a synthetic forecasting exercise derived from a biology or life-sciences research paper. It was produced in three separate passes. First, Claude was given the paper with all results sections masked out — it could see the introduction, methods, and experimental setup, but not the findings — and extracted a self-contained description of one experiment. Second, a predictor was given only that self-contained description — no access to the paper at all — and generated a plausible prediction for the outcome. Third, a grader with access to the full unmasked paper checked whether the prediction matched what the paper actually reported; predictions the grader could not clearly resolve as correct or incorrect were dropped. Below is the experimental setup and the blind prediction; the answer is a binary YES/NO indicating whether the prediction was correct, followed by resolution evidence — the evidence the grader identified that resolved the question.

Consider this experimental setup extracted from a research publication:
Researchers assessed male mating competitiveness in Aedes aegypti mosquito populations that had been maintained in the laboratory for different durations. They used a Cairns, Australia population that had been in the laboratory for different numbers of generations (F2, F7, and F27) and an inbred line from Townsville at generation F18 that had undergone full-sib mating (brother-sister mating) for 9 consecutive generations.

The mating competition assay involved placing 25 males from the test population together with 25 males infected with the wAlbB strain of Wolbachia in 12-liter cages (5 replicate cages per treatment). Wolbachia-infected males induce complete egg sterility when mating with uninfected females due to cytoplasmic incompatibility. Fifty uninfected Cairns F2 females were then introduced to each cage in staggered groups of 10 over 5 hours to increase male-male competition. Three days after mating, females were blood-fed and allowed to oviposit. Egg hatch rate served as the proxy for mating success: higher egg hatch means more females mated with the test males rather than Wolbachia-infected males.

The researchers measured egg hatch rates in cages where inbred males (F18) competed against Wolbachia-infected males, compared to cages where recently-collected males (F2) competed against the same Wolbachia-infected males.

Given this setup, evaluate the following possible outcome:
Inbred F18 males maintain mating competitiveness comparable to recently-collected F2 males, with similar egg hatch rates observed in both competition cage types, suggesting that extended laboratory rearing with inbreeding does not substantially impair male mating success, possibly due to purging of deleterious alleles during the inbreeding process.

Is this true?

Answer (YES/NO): NO